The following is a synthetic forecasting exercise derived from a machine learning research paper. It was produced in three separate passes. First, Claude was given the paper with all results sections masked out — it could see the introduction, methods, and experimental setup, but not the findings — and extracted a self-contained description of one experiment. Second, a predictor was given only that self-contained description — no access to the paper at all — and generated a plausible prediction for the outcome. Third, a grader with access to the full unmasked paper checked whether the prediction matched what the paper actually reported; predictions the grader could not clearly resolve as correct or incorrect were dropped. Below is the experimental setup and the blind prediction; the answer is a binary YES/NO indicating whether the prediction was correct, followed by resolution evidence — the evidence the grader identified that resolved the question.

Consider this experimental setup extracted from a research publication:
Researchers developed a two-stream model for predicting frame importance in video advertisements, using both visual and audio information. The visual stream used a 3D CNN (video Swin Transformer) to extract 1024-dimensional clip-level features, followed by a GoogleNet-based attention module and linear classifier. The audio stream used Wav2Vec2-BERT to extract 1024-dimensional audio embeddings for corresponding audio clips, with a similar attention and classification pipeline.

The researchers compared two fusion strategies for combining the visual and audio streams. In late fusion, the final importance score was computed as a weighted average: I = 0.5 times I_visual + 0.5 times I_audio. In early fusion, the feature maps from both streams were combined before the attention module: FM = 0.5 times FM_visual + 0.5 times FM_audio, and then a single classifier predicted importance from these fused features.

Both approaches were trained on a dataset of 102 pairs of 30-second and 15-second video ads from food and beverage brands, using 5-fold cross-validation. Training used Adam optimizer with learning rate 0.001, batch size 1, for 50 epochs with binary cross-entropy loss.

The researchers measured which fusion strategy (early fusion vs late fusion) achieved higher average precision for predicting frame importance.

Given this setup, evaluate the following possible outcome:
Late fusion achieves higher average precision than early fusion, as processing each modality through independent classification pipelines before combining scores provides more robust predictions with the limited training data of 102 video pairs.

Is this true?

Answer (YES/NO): NO